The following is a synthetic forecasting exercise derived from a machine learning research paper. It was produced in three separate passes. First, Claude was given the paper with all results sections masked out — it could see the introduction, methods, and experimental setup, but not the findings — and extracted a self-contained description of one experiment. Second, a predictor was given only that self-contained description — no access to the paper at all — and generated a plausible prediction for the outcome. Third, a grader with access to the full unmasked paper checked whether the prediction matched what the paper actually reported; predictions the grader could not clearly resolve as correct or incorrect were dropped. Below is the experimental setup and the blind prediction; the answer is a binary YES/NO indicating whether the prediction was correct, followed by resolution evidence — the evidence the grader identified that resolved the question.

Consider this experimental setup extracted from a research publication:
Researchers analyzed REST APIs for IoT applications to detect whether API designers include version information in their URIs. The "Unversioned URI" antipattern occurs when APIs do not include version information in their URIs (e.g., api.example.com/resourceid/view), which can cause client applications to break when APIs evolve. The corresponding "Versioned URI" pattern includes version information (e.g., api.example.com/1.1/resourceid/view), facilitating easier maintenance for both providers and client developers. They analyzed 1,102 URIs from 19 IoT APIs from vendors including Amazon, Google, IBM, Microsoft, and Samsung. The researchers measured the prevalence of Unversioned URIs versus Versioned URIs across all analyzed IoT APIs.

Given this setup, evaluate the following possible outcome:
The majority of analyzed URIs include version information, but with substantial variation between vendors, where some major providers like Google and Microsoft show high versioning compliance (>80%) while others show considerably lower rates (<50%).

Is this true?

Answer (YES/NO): NO